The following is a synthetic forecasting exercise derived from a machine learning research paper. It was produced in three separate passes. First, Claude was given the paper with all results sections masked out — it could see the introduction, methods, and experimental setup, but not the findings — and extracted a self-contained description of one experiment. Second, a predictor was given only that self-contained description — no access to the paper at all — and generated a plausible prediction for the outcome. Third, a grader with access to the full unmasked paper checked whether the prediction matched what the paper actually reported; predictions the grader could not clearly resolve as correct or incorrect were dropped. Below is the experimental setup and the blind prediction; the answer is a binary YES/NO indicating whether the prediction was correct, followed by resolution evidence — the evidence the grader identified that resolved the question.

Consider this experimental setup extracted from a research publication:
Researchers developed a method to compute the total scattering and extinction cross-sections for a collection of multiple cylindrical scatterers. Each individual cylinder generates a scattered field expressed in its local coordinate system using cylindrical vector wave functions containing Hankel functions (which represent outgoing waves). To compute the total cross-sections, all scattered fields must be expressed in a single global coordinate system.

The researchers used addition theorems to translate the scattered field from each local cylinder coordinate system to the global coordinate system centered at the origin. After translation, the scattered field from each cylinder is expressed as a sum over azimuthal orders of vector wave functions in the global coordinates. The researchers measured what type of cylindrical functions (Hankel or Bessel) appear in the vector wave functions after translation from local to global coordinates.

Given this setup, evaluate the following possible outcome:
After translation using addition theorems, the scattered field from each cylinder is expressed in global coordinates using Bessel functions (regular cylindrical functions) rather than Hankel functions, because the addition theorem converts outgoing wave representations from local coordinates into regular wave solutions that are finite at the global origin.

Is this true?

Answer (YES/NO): NO